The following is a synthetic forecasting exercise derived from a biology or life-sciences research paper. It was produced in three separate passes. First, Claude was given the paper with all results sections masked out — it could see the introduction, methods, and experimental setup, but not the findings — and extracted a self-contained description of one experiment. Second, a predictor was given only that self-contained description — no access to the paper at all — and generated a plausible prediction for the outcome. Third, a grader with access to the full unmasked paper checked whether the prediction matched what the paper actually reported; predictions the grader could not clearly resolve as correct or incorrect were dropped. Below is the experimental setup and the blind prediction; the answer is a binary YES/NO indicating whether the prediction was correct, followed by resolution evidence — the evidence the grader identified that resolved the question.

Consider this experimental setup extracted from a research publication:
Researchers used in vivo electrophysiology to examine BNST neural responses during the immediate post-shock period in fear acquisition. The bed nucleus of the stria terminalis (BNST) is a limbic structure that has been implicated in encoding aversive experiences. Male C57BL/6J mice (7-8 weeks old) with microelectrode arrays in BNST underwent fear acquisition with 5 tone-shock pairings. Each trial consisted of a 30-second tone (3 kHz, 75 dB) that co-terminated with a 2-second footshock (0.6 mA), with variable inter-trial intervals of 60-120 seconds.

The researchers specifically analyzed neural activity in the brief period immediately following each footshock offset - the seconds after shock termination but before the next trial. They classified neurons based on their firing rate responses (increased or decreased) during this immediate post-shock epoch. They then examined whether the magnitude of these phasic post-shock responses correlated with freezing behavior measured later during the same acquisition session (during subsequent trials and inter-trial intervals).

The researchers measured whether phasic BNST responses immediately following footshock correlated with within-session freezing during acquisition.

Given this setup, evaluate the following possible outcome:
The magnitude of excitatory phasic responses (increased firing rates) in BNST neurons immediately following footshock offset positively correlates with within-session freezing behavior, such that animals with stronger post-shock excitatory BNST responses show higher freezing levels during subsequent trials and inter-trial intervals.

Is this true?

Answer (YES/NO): NO